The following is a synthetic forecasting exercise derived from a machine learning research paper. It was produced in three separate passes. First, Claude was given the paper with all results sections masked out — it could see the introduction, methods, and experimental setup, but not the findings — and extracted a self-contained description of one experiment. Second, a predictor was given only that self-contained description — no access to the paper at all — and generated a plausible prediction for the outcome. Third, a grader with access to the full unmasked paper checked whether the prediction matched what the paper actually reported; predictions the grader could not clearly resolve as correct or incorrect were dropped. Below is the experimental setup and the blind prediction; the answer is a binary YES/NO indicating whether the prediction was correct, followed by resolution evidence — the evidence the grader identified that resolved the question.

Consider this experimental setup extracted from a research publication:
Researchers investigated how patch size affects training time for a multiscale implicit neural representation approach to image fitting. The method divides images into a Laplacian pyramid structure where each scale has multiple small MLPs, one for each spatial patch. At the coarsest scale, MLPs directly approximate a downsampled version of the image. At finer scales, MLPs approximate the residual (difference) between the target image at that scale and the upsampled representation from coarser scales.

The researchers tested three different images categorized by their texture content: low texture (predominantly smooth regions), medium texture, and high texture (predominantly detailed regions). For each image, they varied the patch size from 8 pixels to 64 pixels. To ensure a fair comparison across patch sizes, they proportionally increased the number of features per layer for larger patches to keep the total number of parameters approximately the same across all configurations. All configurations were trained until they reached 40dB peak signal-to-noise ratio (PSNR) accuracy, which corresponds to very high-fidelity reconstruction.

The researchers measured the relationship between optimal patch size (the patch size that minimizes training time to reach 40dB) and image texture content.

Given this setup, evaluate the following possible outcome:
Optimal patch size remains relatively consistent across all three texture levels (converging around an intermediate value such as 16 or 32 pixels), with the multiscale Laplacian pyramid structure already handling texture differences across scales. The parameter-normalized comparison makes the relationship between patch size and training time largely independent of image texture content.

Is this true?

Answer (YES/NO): NO